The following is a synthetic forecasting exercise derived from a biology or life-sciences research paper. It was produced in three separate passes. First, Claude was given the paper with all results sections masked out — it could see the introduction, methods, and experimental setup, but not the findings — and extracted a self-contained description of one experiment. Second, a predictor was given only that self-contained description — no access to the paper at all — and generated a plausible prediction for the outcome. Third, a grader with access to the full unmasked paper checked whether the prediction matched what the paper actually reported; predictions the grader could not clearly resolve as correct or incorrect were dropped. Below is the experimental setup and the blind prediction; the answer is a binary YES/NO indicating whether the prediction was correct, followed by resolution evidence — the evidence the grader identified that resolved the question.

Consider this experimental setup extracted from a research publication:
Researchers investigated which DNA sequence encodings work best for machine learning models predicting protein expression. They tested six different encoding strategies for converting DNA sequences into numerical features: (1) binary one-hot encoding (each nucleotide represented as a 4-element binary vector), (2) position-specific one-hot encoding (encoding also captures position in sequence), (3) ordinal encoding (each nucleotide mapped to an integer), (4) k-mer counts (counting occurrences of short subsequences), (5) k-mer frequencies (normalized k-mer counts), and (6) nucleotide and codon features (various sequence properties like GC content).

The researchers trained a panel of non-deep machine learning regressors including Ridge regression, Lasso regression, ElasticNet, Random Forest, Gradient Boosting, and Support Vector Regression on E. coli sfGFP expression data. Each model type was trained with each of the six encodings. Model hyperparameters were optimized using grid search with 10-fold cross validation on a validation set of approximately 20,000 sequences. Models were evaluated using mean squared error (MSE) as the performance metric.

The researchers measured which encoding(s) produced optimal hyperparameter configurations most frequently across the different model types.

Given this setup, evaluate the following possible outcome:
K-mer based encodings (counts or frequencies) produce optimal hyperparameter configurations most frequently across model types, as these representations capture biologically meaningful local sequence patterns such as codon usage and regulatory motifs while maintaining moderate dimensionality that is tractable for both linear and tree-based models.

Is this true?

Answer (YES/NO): NO